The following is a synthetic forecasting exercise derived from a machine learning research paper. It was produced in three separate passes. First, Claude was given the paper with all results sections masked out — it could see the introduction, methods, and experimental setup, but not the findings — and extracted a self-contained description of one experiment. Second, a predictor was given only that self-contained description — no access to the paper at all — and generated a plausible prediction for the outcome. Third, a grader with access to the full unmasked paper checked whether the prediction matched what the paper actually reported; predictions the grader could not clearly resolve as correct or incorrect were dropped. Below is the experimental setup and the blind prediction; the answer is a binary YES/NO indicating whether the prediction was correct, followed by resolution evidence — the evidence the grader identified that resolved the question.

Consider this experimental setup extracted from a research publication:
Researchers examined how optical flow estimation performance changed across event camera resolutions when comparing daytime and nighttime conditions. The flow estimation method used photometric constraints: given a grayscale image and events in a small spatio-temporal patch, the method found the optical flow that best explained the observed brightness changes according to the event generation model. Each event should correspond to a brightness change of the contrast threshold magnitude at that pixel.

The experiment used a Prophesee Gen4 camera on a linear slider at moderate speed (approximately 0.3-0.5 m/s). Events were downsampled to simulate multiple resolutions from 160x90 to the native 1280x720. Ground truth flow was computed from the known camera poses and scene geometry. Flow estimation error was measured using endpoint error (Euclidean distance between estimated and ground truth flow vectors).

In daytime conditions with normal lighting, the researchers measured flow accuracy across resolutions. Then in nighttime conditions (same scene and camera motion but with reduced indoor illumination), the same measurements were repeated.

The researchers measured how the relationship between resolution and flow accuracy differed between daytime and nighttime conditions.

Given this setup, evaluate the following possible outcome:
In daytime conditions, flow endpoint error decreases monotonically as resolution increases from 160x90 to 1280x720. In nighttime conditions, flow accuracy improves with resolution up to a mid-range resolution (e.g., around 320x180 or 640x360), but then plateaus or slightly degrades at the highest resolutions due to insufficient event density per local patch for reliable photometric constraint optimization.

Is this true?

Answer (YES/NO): NO